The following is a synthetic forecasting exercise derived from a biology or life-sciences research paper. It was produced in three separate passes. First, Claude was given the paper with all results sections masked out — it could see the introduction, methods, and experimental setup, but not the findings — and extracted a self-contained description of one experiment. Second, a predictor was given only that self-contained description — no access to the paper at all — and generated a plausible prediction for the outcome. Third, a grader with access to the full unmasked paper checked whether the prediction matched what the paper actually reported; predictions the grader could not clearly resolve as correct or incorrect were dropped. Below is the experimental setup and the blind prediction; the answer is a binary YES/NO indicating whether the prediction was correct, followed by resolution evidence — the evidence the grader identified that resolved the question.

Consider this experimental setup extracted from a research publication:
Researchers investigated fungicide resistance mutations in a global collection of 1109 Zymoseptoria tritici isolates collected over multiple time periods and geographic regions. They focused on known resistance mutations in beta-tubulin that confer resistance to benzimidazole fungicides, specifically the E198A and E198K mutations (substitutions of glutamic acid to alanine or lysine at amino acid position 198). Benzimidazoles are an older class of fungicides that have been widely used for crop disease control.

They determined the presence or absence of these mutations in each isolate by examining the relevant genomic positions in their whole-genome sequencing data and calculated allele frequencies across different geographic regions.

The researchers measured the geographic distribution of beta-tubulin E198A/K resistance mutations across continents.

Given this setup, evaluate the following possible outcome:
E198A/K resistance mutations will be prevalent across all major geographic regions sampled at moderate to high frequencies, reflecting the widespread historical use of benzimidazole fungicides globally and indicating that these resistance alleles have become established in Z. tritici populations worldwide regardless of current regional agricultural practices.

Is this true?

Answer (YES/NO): NO